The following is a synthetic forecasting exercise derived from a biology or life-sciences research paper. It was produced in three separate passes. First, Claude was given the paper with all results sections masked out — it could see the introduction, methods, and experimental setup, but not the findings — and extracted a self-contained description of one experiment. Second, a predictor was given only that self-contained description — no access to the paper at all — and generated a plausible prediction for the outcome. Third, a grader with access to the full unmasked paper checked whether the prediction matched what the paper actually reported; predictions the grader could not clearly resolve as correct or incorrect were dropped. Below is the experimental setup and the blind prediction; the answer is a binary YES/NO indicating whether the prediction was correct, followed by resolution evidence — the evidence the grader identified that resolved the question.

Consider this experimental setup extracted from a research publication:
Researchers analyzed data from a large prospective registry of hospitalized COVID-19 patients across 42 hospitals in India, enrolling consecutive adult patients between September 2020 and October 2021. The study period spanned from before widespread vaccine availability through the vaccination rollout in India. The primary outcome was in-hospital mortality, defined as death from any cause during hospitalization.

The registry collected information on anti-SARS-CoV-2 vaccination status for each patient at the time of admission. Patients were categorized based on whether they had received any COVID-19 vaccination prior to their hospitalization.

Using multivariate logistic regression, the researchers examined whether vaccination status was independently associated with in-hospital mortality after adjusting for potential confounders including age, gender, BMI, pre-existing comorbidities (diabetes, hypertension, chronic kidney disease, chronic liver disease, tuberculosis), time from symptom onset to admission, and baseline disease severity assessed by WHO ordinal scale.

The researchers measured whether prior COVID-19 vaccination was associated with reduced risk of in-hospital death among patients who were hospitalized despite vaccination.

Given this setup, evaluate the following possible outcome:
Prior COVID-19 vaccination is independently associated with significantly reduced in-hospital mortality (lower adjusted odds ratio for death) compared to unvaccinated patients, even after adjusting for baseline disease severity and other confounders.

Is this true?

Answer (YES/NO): YES